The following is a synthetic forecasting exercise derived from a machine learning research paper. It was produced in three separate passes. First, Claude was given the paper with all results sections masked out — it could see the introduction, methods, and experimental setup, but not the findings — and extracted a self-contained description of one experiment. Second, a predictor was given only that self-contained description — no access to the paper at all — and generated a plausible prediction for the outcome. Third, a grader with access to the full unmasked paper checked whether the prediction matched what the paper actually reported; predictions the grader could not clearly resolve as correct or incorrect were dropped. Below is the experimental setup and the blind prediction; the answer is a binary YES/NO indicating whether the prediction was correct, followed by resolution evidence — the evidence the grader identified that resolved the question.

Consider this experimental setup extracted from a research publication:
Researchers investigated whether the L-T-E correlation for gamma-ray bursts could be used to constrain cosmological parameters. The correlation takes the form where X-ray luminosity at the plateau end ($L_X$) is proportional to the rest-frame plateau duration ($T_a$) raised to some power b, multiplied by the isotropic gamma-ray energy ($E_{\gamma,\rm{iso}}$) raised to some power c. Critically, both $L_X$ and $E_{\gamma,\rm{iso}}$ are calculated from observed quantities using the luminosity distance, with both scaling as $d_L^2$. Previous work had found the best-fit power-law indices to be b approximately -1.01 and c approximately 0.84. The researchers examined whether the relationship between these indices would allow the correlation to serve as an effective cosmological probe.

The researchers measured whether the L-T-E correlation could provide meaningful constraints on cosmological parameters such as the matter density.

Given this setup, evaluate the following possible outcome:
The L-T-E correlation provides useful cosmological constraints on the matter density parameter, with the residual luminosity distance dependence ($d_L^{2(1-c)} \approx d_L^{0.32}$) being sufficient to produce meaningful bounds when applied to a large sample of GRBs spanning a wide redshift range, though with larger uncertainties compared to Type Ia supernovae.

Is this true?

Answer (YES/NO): NO